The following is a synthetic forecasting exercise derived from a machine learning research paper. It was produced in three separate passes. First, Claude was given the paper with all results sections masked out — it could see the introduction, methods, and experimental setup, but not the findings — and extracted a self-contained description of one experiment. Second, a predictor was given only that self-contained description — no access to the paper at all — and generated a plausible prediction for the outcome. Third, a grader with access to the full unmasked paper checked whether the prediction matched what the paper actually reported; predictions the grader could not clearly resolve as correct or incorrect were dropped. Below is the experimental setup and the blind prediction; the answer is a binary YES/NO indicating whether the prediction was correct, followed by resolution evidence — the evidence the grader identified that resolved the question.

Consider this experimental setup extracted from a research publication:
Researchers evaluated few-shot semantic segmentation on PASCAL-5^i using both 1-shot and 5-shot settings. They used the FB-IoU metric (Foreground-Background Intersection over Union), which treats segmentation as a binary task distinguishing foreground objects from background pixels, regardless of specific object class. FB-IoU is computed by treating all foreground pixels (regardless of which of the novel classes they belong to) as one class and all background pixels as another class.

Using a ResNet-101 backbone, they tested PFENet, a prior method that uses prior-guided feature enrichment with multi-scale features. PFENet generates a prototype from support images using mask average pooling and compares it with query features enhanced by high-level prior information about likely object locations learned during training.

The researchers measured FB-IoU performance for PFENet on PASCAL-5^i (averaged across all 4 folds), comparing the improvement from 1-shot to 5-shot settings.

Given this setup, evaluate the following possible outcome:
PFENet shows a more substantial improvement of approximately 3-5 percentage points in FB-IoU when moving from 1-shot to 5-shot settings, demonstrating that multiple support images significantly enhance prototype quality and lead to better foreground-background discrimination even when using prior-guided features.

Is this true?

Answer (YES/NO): NO